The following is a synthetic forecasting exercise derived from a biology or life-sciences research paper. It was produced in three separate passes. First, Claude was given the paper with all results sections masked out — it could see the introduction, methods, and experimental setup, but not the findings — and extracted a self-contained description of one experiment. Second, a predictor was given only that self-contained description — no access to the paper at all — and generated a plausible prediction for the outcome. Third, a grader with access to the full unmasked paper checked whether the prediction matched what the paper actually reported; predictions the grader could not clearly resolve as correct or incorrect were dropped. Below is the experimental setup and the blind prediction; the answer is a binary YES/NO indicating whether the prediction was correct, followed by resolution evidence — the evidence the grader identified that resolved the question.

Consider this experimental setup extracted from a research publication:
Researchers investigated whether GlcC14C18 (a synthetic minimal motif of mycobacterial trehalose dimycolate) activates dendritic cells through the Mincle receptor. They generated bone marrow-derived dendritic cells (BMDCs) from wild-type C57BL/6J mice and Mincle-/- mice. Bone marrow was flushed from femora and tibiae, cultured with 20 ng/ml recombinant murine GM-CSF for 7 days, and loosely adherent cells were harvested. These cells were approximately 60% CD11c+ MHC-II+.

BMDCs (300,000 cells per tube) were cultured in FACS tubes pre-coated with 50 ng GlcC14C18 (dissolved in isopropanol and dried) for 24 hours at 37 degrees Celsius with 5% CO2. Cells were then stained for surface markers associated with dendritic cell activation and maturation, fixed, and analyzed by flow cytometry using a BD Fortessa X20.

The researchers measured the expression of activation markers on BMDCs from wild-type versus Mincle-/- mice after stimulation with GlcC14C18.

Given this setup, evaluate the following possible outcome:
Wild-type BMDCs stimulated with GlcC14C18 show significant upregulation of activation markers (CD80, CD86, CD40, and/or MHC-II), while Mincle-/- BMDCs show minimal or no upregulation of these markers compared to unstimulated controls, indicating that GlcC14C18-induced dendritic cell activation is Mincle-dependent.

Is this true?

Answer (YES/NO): YES